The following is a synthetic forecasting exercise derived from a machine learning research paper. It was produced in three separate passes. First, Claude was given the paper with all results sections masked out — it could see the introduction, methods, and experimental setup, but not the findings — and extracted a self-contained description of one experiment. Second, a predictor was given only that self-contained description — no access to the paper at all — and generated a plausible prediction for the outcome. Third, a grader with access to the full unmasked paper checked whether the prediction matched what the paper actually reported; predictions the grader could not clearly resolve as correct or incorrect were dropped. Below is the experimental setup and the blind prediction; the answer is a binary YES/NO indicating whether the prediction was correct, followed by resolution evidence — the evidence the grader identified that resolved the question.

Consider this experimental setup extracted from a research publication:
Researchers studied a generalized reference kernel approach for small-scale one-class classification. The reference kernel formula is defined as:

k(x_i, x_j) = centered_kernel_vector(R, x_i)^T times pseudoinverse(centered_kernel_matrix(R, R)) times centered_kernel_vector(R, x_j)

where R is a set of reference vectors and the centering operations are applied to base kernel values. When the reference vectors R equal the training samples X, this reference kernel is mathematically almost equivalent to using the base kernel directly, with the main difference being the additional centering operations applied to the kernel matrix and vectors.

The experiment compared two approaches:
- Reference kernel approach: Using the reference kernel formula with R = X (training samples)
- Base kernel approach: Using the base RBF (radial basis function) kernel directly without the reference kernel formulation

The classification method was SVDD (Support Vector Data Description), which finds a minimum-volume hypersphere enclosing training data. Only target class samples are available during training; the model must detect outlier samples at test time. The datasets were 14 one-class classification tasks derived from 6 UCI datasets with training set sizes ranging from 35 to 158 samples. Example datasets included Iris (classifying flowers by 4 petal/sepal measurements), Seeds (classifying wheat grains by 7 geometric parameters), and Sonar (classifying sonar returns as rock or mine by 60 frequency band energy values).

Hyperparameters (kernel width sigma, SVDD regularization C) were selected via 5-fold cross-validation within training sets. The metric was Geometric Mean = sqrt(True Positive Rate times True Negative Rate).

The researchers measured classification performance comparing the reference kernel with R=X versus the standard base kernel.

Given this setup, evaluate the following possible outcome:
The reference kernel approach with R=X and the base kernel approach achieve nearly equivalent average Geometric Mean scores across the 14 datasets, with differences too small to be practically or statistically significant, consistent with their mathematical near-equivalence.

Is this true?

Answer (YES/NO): NO